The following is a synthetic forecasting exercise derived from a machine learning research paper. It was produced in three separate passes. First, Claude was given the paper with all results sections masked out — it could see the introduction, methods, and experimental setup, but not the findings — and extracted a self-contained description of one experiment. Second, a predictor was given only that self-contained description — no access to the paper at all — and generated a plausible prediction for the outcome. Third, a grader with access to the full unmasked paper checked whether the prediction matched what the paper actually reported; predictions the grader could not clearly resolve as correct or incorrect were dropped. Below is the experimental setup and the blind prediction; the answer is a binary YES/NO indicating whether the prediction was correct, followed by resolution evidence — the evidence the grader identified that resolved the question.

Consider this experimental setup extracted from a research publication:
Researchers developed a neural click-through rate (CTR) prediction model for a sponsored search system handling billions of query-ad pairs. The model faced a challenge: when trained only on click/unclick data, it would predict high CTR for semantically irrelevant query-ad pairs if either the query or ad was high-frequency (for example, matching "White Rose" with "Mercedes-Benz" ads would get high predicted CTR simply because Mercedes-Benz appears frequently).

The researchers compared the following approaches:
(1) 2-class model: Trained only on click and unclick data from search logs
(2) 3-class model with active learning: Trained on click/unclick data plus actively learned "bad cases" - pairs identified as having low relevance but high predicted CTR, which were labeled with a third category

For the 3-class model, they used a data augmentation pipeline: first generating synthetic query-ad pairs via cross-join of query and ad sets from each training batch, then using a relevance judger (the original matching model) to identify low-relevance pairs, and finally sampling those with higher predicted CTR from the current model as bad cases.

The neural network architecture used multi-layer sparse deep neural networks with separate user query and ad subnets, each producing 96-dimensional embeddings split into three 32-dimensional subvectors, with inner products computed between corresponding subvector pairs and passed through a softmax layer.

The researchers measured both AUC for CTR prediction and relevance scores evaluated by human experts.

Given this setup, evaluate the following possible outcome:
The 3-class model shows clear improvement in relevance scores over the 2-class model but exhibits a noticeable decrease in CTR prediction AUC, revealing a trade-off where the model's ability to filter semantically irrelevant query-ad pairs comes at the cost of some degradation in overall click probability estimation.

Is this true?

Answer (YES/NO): NO